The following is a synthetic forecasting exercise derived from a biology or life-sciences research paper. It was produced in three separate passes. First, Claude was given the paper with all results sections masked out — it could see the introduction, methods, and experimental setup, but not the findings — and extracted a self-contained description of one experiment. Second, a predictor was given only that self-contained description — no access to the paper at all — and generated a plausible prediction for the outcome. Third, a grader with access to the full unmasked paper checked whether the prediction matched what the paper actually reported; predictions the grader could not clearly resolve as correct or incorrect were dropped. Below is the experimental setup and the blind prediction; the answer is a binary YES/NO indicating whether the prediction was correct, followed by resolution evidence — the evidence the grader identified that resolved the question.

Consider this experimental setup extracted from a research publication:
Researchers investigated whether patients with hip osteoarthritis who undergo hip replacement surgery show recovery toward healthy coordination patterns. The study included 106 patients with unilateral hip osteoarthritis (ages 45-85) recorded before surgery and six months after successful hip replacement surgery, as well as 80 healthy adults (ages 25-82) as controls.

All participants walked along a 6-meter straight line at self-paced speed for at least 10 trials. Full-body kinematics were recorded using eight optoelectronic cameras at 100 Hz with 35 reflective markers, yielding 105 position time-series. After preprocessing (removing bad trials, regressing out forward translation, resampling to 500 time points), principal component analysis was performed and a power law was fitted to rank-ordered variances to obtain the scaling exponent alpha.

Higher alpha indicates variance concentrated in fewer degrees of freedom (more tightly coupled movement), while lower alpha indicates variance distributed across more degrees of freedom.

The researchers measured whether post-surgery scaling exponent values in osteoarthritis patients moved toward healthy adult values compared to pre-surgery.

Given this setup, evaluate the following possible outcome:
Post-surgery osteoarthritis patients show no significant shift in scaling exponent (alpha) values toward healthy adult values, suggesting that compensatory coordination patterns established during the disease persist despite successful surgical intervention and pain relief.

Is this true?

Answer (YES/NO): NO